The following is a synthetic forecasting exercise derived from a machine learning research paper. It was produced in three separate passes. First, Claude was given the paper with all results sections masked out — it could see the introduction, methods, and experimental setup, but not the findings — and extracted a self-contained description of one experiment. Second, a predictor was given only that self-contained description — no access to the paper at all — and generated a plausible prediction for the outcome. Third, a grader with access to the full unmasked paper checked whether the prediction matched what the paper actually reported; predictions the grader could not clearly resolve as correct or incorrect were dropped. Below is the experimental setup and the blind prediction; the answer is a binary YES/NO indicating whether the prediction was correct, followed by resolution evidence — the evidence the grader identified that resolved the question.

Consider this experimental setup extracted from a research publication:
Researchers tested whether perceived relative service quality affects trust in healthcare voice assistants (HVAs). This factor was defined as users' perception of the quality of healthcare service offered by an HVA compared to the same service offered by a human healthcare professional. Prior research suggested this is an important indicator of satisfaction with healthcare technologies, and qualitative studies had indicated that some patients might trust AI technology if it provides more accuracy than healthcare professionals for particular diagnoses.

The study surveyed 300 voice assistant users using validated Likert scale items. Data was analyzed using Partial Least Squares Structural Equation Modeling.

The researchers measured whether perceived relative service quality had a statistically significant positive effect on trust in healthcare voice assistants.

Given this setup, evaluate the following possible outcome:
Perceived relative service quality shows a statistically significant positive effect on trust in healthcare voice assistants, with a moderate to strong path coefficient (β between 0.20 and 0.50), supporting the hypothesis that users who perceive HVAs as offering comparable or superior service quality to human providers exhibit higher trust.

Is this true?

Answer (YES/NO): NO